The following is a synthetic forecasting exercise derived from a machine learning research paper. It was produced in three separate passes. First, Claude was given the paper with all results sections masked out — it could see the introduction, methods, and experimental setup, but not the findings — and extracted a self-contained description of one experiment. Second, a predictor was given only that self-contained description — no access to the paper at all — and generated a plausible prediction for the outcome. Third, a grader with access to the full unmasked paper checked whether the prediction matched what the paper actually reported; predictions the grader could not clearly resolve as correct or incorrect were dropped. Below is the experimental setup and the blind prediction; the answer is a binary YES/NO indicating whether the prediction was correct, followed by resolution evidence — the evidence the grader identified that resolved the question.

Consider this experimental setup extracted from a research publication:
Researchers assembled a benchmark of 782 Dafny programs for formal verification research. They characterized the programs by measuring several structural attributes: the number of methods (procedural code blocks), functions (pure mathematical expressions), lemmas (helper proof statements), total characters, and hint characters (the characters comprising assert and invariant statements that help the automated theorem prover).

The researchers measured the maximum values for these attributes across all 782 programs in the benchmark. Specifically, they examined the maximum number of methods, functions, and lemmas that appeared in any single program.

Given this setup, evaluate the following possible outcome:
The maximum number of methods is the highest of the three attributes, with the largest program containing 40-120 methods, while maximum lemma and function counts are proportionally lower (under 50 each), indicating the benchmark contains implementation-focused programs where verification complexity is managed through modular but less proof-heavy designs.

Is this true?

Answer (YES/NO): NO